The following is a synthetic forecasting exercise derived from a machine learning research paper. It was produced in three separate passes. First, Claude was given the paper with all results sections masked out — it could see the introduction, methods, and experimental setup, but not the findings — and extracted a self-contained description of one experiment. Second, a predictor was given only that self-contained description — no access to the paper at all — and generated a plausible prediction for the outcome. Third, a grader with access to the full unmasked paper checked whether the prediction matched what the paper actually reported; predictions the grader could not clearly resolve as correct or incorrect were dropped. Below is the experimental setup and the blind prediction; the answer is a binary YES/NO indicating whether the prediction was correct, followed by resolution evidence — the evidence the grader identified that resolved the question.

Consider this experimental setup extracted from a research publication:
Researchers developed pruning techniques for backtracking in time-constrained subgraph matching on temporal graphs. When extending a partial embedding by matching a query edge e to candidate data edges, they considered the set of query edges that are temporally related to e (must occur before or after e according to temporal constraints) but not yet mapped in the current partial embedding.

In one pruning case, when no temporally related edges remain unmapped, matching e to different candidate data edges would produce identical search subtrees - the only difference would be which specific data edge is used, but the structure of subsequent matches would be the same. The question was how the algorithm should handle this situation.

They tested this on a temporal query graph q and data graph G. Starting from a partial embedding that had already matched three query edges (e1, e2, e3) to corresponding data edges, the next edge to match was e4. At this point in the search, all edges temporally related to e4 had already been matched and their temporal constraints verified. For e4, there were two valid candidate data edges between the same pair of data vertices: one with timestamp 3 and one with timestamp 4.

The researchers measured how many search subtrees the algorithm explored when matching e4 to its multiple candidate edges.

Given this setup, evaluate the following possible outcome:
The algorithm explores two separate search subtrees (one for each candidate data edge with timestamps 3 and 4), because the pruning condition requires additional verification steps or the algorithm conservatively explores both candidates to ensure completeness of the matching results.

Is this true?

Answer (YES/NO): NO